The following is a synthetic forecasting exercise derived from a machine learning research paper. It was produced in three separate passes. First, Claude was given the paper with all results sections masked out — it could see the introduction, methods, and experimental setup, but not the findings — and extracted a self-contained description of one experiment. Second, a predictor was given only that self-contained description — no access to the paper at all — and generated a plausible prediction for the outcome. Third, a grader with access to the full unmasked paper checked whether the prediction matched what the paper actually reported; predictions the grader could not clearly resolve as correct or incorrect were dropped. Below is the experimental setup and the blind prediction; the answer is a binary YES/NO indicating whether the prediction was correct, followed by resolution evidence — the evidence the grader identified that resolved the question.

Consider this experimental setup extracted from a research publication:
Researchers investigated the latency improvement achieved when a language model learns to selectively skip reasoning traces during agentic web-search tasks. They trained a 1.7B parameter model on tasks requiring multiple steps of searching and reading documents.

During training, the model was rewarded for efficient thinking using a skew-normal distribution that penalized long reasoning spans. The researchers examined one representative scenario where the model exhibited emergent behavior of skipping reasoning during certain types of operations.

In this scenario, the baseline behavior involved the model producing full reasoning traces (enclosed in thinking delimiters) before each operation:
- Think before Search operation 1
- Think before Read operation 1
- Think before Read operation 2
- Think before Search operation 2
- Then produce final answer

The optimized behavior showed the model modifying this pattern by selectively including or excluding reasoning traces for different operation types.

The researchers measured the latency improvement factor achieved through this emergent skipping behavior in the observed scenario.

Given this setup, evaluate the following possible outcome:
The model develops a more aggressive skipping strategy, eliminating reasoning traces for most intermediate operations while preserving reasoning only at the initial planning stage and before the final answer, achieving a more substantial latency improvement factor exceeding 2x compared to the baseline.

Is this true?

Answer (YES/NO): NO